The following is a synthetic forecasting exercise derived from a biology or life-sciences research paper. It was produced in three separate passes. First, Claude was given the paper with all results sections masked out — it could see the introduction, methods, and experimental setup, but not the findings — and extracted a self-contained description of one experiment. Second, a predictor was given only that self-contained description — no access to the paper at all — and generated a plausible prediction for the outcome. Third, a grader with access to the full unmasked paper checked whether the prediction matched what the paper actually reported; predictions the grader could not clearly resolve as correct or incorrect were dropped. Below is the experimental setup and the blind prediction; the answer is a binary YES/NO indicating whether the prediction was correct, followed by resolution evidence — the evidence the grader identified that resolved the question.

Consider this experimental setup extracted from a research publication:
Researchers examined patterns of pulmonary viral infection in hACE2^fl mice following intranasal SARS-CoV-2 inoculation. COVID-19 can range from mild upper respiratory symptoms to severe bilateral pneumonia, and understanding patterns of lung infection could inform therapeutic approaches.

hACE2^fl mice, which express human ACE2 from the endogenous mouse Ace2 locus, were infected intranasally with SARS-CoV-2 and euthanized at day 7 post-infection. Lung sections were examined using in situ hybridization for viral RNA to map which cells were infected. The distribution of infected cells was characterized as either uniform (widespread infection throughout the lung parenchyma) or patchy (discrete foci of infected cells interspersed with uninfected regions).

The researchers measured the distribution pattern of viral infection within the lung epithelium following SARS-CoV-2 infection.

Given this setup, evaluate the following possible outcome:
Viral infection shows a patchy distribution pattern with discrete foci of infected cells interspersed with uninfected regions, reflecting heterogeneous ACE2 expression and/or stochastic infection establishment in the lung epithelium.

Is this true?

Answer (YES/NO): YES